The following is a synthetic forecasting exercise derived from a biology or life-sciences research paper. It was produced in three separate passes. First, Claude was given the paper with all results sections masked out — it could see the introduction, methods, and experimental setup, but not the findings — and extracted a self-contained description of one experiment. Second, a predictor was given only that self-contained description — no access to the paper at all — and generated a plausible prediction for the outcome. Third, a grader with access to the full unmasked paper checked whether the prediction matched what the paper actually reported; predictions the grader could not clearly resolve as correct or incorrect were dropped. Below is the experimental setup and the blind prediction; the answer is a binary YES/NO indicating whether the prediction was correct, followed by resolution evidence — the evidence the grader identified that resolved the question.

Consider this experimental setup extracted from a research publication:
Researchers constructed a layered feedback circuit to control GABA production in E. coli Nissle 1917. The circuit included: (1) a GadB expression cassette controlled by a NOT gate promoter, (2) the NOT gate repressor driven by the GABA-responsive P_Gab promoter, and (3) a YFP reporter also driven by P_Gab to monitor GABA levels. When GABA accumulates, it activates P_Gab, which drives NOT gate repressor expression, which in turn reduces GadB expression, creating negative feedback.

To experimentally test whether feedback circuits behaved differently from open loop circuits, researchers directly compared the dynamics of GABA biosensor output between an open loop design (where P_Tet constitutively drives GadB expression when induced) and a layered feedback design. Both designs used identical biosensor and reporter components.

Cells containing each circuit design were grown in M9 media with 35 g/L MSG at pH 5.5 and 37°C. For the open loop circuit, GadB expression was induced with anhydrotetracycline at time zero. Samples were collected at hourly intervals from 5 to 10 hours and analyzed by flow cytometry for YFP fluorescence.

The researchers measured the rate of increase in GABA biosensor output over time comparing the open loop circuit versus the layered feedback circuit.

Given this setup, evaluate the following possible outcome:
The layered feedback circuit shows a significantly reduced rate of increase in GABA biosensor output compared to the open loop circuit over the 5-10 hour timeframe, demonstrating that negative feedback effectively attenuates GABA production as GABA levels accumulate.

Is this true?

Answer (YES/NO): YES